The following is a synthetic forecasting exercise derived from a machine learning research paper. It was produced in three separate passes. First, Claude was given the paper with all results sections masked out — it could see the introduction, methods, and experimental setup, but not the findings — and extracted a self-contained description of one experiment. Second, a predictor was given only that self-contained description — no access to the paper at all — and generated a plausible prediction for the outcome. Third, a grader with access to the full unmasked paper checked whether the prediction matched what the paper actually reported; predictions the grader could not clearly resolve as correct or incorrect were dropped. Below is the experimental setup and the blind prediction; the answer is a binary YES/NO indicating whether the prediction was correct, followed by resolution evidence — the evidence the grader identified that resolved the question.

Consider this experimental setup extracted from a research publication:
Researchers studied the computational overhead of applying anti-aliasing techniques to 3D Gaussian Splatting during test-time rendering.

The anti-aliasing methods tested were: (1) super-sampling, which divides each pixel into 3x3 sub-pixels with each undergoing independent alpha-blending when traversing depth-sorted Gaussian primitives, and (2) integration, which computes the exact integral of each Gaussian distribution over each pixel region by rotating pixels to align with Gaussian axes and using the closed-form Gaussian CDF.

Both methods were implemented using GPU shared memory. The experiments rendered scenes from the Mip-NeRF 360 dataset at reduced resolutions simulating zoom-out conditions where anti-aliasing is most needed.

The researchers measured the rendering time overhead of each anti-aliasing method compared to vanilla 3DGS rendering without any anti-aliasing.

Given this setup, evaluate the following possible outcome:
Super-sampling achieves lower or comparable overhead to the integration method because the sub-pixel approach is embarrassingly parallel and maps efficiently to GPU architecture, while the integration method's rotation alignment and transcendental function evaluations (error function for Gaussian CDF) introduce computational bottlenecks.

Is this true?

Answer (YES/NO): YES